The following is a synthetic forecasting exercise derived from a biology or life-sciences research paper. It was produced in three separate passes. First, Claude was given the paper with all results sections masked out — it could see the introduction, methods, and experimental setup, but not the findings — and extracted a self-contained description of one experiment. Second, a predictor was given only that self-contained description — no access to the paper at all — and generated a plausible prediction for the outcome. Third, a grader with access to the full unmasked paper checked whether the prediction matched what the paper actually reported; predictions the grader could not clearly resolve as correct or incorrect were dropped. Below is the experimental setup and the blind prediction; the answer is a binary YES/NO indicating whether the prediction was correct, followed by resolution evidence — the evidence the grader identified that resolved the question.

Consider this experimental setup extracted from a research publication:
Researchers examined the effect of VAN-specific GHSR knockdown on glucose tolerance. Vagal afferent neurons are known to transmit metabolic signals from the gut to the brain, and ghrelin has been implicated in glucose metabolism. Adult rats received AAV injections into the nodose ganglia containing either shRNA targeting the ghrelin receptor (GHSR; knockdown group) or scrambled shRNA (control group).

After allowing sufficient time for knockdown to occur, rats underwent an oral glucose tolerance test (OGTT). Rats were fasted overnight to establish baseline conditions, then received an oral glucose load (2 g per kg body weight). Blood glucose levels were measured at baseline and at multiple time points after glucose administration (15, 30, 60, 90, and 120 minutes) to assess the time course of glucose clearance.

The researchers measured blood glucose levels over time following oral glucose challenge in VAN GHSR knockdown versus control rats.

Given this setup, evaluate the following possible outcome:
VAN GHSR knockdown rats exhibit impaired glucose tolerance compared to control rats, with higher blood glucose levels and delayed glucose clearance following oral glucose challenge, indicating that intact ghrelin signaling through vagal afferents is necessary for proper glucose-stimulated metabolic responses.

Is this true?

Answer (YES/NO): NO